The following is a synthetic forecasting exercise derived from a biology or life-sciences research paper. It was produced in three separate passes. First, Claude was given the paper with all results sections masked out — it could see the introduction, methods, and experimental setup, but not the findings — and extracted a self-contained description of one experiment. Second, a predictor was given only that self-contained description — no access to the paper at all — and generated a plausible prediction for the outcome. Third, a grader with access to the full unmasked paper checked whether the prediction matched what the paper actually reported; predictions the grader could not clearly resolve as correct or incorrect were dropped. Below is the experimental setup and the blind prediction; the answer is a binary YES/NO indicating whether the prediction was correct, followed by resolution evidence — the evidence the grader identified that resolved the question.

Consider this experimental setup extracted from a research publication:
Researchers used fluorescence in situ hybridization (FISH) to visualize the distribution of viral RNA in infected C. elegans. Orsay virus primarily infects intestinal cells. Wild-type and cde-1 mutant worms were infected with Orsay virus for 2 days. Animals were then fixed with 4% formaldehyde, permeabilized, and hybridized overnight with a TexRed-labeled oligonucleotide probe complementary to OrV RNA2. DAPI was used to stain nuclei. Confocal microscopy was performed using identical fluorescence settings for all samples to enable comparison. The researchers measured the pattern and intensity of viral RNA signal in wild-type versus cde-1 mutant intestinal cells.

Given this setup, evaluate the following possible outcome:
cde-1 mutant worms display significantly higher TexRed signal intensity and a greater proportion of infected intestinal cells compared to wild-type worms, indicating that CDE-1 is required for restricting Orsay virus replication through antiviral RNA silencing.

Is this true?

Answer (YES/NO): NO